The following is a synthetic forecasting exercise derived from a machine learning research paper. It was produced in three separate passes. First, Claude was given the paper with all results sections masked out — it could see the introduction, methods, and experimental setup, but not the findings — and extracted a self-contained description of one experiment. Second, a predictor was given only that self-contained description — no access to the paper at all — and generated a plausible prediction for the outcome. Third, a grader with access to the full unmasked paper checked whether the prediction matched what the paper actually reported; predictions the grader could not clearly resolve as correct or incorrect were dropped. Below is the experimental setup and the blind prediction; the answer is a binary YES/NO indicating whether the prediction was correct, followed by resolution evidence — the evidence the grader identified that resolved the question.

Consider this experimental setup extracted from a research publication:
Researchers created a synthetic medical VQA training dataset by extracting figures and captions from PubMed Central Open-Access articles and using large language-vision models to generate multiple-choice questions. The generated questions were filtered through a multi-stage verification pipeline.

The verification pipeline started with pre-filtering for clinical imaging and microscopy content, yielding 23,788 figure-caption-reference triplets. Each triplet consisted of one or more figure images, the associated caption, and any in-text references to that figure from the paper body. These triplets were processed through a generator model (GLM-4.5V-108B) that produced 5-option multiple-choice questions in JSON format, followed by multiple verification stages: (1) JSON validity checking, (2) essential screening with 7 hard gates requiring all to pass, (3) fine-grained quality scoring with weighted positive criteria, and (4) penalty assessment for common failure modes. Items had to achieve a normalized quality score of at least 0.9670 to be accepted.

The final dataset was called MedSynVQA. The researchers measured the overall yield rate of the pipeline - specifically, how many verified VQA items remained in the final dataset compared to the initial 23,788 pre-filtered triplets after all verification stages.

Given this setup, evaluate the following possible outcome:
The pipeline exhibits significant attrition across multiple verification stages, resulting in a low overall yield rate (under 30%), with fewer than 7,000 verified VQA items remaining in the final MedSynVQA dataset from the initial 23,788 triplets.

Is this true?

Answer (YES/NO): NO